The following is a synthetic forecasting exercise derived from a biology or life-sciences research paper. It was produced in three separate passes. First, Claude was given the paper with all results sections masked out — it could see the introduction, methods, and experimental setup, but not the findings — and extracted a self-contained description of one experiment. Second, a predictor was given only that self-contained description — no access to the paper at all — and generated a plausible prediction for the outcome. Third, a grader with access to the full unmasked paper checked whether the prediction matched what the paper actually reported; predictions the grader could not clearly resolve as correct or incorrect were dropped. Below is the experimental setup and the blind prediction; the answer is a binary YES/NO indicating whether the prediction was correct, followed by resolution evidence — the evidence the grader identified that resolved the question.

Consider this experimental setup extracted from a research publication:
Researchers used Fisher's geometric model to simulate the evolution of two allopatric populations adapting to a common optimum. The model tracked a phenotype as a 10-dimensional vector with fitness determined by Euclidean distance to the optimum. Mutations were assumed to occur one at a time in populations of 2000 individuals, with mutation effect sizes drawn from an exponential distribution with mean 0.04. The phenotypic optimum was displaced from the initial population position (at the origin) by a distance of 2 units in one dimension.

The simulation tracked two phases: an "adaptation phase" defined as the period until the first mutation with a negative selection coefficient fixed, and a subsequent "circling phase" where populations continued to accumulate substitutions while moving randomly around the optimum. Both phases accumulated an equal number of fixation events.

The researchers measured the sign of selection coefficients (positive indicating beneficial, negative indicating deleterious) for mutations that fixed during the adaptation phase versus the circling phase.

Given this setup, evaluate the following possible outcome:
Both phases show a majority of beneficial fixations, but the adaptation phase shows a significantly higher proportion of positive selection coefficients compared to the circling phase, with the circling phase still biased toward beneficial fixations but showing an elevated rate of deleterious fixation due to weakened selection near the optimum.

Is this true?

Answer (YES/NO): NO